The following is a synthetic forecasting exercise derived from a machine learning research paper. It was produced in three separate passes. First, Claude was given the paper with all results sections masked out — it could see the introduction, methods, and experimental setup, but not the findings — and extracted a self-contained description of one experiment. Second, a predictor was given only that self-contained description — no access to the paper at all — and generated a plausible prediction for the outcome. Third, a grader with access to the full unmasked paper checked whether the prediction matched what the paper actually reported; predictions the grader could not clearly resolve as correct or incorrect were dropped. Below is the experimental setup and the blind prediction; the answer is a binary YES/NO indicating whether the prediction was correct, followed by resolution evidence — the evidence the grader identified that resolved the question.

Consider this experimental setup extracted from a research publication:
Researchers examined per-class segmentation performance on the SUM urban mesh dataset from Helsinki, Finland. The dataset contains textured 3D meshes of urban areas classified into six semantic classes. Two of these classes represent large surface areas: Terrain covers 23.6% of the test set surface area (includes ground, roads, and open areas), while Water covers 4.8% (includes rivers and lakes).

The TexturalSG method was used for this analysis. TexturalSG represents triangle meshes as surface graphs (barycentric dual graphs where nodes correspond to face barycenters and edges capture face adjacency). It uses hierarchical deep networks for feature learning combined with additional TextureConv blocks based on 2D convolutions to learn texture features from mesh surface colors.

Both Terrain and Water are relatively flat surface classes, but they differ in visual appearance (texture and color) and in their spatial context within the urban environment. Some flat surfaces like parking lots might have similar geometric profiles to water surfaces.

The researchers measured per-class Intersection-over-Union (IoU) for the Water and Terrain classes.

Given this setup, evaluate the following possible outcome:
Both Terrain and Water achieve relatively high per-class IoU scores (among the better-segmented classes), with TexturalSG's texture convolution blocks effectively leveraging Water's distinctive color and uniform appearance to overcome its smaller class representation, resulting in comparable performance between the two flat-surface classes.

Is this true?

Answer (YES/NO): YES